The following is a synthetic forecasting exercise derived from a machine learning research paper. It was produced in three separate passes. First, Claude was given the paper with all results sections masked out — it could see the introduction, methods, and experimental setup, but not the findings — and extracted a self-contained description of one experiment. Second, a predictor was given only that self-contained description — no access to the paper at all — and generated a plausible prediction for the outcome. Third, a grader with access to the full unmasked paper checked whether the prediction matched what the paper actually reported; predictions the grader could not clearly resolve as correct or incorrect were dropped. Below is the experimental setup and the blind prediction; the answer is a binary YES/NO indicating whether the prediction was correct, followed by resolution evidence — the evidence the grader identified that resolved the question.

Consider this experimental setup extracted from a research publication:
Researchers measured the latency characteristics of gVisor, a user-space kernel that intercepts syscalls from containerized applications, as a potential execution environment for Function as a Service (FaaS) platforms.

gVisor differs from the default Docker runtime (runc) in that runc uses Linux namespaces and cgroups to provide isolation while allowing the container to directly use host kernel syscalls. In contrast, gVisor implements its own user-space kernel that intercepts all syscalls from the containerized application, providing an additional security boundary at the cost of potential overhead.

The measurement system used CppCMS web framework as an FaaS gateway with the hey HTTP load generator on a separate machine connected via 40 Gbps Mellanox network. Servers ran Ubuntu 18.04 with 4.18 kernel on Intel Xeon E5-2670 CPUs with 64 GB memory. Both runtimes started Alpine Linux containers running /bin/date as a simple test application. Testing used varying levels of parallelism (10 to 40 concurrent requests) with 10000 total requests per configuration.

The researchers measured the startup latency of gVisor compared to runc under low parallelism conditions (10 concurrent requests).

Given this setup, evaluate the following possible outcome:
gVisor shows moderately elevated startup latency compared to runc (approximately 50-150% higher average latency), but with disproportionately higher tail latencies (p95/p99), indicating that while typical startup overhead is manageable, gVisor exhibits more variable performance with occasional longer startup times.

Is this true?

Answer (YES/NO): NO